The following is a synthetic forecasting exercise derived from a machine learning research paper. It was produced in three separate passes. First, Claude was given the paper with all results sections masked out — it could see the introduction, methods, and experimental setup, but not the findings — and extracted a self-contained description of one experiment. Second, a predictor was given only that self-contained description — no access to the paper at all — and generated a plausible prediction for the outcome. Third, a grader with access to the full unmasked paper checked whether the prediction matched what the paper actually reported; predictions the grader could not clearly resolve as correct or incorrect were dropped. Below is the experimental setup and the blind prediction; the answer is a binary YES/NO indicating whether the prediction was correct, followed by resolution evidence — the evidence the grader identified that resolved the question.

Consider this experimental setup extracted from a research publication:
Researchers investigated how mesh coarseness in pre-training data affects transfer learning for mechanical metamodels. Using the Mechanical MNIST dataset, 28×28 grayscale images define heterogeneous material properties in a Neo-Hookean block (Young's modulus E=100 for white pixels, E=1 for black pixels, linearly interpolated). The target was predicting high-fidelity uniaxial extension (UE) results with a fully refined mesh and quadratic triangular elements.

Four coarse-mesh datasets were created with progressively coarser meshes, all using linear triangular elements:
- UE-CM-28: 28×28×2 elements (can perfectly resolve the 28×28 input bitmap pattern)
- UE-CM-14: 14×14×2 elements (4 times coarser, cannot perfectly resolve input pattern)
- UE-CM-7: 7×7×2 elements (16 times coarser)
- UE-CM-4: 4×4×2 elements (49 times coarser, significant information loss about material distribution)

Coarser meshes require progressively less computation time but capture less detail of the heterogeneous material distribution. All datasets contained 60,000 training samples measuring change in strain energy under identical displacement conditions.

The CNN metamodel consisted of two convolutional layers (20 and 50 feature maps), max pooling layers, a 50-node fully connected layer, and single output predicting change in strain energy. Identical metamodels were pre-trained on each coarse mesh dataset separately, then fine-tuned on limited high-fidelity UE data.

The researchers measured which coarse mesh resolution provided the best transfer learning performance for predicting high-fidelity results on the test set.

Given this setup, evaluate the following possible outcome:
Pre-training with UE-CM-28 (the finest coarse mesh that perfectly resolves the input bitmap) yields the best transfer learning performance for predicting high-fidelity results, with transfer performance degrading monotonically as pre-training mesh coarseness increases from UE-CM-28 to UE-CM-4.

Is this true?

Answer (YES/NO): YES